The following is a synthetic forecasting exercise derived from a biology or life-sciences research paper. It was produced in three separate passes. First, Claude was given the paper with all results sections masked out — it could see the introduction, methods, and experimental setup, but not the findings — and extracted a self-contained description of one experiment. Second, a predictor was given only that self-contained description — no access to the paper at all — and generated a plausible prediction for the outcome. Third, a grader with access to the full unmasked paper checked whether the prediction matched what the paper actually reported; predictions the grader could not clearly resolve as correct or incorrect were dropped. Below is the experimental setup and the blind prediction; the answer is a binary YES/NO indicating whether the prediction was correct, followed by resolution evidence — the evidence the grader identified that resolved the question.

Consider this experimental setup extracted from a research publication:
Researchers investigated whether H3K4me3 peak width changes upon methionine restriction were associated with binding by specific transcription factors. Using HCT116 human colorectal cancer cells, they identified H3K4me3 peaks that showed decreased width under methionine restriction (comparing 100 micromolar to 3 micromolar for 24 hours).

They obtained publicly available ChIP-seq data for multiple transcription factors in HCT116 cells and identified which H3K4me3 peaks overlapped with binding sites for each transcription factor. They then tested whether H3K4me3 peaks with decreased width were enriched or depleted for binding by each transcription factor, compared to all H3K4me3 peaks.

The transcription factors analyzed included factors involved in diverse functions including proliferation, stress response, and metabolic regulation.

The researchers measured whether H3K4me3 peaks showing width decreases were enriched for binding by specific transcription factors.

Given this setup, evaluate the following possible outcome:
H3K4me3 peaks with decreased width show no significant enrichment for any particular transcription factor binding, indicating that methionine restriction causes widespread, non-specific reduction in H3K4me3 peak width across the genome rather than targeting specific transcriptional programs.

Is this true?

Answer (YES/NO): NO